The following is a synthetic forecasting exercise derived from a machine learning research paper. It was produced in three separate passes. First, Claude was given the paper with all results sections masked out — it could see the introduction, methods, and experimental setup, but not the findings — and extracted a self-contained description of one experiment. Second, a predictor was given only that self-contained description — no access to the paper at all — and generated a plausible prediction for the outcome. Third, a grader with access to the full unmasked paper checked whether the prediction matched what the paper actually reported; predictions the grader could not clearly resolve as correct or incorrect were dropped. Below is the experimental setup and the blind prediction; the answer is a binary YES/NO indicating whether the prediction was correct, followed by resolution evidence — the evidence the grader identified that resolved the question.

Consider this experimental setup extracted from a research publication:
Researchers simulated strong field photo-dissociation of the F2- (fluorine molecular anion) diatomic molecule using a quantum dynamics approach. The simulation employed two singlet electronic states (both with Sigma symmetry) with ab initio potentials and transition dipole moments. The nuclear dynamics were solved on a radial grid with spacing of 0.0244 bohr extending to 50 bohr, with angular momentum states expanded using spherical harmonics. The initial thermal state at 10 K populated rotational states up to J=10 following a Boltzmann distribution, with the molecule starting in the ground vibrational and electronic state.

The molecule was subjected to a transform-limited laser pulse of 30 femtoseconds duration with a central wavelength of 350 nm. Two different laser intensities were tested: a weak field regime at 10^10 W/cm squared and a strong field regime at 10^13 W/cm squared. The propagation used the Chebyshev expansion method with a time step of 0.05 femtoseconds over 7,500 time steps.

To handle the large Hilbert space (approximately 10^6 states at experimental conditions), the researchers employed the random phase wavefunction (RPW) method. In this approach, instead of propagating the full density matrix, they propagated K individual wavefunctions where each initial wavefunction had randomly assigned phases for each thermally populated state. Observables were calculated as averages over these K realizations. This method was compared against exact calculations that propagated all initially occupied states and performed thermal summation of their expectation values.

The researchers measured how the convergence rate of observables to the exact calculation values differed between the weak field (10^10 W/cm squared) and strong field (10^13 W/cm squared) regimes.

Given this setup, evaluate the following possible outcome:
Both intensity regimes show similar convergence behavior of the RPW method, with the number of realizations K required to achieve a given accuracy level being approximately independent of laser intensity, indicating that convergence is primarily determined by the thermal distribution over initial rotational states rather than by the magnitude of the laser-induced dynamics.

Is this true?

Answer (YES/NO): NO